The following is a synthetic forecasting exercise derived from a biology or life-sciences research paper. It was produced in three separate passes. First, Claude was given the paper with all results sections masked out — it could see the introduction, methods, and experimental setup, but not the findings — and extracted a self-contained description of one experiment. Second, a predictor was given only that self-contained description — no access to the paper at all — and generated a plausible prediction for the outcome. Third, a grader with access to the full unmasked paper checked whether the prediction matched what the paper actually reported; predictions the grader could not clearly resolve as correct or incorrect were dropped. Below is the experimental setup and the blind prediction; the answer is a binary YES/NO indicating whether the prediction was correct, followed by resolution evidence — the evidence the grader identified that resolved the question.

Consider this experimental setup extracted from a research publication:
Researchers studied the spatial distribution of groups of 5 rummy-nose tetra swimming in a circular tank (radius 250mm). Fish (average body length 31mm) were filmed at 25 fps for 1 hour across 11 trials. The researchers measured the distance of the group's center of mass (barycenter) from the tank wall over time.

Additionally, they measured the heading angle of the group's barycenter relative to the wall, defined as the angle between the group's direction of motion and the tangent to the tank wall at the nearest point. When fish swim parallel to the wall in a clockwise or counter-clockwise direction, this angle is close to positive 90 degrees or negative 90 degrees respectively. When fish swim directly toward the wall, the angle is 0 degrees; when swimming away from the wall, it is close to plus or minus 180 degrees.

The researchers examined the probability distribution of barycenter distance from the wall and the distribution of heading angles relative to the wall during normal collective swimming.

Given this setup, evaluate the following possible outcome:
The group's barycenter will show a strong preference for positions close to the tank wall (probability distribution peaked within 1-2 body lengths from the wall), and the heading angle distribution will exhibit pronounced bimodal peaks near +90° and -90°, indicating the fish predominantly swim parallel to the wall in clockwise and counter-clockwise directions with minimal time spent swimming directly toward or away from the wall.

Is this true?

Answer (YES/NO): NO